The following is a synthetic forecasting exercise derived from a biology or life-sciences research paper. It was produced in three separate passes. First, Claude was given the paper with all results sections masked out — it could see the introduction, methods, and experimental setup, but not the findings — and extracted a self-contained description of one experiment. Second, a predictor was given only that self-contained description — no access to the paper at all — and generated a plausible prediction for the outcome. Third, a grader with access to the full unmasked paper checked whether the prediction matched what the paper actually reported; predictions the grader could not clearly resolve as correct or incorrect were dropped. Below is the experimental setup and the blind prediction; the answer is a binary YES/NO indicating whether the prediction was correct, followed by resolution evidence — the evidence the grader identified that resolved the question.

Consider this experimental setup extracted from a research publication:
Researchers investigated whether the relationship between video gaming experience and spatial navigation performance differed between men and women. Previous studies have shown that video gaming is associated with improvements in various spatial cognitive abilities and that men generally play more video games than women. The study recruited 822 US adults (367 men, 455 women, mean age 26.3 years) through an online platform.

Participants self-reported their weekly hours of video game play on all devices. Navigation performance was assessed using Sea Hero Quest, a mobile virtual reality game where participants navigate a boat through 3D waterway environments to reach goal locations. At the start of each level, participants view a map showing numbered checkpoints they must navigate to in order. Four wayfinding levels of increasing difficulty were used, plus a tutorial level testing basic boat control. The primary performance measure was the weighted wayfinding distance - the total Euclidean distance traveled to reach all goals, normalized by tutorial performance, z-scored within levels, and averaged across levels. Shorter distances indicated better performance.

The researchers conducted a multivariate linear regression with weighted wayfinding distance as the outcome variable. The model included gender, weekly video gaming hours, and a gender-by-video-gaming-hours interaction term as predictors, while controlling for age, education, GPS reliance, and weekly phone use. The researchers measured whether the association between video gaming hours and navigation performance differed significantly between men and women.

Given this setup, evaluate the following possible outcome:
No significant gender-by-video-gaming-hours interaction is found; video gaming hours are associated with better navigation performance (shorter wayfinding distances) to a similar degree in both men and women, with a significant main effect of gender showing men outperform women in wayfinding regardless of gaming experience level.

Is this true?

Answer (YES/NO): NO